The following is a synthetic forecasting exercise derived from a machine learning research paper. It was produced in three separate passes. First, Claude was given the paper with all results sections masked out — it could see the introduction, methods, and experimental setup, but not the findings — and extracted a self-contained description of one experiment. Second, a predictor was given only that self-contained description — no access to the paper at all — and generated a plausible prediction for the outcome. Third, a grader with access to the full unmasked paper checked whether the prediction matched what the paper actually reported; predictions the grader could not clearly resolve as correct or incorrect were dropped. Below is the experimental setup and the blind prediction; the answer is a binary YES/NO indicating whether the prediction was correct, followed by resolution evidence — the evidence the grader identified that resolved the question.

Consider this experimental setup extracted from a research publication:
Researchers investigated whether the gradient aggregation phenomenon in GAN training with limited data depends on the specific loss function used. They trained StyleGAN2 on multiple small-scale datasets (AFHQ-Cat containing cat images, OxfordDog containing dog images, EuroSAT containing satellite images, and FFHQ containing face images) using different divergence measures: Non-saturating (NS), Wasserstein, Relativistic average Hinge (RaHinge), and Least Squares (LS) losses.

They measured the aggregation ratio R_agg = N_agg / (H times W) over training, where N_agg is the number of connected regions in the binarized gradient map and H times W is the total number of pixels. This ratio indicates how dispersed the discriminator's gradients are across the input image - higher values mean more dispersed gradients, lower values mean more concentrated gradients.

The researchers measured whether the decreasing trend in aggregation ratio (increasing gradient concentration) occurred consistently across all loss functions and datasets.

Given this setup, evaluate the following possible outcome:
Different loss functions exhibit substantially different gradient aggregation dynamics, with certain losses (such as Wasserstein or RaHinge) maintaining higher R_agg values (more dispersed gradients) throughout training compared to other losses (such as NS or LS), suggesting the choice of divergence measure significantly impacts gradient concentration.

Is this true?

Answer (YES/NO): NO